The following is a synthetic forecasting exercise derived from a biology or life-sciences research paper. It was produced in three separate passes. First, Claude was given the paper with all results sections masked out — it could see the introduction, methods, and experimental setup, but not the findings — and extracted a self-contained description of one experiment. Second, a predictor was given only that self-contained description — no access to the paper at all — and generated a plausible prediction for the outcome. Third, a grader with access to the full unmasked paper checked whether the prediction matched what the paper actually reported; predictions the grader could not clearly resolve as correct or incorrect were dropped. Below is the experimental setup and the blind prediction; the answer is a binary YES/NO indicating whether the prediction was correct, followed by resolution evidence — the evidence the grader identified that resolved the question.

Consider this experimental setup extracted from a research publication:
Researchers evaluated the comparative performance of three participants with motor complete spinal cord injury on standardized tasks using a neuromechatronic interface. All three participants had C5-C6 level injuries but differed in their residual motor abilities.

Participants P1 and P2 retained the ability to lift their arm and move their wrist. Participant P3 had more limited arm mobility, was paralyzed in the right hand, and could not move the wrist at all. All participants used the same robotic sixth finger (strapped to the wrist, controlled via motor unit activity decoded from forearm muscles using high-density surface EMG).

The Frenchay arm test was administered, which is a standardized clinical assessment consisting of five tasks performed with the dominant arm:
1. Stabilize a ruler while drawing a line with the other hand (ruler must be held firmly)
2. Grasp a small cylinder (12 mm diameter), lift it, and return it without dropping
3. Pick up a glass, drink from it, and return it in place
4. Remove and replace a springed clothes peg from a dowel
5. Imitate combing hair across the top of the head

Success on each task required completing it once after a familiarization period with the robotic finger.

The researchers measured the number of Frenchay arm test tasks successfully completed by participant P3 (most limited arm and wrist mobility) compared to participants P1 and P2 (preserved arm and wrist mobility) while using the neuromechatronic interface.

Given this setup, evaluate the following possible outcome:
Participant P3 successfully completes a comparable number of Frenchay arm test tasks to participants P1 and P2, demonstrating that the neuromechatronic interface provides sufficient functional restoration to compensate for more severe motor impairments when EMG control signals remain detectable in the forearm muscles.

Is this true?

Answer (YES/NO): NO